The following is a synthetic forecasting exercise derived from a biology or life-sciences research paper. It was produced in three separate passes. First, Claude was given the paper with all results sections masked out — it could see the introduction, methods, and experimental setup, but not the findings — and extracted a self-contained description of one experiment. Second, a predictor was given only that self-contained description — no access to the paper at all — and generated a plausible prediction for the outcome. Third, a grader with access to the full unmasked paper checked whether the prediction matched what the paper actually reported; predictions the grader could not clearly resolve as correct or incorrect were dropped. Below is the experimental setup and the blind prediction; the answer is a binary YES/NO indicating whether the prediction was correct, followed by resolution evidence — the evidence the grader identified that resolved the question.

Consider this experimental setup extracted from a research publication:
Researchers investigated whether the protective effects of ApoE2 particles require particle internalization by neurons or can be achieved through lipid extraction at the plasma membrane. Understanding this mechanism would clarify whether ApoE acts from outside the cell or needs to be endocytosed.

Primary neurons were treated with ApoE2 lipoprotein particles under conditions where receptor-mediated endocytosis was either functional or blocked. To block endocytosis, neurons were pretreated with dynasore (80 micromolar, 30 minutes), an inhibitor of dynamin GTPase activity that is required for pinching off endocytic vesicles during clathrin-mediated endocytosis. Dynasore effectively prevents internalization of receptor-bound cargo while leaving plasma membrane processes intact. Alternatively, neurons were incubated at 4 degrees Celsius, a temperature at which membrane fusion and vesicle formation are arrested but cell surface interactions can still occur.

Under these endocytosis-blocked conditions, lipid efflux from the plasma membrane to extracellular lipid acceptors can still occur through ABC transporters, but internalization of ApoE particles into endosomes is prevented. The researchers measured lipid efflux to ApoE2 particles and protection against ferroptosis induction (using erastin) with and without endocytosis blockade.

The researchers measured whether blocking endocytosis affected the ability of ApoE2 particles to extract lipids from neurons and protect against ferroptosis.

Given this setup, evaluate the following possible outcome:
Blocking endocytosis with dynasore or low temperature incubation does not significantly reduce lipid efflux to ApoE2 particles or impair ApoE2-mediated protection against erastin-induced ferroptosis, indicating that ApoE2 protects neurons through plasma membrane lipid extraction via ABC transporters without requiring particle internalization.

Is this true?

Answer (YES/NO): NO